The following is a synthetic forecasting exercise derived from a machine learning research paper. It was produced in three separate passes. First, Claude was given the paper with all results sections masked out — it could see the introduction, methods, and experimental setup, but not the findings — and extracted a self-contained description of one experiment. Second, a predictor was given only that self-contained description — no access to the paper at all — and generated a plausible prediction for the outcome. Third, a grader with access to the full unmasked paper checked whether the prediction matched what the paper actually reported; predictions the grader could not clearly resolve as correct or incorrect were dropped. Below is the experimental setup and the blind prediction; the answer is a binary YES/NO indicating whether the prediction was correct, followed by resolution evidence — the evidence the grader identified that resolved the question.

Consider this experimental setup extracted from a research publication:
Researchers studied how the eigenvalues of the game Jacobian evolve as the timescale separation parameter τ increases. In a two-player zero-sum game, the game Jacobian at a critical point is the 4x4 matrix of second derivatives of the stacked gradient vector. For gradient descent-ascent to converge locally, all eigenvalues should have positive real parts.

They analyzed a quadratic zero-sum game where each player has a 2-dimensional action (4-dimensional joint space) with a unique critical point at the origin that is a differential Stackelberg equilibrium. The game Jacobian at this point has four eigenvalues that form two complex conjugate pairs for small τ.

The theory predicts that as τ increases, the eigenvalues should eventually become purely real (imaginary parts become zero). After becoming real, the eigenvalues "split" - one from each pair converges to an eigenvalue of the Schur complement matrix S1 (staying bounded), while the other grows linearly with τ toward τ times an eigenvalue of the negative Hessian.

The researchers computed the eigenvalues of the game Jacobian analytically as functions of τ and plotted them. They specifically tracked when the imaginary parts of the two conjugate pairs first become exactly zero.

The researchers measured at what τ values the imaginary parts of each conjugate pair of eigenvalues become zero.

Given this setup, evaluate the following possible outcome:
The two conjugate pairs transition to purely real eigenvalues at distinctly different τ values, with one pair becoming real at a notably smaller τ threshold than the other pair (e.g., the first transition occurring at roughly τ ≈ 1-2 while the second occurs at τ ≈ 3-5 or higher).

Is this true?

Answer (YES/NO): YES